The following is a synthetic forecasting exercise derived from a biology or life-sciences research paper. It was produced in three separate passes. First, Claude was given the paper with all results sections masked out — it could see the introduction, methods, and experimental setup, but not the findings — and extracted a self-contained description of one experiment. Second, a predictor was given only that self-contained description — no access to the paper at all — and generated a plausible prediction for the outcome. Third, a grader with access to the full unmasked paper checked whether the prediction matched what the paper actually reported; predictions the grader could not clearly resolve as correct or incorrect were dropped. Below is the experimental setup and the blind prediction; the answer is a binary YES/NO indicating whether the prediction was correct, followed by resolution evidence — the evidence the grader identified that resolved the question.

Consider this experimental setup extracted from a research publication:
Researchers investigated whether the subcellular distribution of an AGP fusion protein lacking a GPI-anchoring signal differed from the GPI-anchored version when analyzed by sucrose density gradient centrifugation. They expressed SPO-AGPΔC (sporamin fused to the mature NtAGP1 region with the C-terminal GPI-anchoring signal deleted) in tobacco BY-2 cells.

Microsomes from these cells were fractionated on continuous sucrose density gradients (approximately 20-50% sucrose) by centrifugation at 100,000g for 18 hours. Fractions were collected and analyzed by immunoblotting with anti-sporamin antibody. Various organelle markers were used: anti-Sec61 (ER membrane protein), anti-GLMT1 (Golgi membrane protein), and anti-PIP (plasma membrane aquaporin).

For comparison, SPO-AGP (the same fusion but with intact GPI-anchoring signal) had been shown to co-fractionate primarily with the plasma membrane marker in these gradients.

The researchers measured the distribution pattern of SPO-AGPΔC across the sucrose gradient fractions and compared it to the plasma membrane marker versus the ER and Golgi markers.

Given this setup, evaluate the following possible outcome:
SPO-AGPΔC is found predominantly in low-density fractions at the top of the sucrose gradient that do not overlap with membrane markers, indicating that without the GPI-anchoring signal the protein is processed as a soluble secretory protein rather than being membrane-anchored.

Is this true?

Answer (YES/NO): NO